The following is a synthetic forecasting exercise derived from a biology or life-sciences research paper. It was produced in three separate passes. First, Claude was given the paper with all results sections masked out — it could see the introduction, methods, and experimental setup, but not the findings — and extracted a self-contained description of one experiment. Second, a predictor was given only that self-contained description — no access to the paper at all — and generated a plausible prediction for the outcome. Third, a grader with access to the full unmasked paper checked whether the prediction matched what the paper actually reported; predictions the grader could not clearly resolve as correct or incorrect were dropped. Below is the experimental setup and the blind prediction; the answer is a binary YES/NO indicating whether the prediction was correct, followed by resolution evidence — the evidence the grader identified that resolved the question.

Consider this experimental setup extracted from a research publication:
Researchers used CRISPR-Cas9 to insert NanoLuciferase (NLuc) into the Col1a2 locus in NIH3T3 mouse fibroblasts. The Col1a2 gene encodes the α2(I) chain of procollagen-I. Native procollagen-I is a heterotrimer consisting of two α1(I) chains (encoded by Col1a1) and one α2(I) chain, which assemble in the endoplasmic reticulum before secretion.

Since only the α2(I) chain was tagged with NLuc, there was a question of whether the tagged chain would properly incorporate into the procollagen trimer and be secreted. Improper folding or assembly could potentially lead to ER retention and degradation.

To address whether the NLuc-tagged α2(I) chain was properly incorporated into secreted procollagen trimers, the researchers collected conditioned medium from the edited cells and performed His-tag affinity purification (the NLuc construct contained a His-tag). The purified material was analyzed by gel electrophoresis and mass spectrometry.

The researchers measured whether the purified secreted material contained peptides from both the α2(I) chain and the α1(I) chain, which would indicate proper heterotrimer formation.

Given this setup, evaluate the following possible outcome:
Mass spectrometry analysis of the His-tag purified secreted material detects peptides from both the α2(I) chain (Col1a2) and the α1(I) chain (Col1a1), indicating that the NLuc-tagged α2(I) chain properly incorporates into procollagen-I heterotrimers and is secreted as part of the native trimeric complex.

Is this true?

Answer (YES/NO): YES